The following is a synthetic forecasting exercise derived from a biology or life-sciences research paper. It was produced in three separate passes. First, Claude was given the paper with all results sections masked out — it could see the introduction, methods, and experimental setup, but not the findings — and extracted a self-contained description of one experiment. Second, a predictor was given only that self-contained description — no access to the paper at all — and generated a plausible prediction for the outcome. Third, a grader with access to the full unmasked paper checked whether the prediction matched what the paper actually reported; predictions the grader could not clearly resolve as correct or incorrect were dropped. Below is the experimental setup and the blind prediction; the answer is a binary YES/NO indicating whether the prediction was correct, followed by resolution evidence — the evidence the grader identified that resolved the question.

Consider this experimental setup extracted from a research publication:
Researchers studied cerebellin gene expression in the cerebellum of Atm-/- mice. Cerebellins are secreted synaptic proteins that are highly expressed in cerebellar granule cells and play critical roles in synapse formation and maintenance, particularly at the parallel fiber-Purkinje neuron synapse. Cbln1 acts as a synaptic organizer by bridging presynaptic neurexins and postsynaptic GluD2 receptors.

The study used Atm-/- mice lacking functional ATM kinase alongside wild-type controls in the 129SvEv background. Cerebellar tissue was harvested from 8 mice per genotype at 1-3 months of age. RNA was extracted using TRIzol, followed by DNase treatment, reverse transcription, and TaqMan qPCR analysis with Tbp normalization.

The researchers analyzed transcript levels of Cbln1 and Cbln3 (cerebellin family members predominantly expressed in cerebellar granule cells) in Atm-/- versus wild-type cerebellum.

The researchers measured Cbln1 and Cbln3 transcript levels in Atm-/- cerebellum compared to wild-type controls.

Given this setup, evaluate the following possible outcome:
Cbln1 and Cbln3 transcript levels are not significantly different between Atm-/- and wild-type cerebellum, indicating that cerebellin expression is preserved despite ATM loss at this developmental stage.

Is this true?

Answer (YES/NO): YES